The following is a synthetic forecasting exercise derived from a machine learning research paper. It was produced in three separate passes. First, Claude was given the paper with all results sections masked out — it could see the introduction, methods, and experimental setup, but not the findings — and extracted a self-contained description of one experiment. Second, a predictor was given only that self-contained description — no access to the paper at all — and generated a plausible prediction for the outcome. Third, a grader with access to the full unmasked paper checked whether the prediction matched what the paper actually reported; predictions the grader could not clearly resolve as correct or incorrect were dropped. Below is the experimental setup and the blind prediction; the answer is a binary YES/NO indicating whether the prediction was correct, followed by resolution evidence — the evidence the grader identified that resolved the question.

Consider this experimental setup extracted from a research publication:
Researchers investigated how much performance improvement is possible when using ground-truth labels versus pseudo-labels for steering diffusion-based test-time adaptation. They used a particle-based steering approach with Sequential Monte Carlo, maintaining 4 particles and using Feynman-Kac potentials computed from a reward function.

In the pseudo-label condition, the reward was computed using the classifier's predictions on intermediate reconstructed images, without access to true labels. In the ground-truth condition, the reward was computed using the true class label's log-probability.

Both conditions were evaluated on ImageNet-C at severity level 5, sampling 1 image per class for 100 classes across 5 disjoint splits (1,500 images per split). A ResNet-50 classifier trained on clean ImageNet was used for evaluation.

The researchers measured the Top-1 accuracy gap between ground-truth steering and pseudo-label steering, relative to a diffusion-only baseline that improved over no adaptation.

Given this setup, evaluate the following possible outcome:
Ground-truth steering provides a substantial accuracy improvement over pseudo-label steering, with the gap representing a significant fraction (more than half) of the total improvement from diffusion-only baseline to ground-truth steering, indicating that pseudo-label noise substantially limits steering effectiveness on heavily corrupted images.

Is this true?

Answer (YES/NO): YES